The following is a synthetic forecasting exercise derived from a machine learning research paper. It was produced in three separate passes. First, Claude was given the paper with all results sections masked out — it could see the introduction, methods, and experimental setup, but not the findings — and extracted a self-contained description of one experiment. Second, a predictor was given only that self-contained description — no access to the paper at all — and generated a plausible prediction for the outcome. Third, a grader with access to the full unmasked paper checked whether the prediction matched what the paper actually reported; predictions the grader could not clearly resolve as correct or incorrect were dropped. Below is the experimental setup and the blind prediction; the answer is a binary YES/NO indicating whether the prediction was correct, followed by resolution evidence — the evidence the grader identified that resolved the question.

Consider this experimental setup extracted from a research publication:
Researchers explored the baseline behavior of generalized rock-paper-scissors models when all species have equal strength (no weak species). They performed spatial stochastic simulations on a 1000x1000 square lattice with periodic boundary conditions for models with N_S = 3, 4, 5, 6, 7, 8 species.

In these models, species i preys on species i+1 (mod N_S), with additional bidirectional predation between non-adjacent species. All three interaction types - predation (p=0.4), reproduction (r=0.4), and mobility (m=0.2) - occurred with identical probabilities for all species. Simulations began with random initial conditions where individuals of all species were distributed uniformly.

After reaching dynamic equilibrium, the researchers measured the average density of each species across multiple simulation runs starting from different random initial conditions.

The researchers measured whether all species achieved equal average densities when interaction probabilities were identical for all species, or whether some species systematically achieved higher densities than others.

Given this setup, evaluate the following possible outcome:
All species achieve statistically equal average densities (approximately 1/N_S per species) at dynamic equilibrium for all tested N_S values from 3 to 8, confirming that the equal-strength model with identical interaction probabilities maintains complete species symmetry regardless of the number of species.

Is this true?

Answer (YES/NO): YES